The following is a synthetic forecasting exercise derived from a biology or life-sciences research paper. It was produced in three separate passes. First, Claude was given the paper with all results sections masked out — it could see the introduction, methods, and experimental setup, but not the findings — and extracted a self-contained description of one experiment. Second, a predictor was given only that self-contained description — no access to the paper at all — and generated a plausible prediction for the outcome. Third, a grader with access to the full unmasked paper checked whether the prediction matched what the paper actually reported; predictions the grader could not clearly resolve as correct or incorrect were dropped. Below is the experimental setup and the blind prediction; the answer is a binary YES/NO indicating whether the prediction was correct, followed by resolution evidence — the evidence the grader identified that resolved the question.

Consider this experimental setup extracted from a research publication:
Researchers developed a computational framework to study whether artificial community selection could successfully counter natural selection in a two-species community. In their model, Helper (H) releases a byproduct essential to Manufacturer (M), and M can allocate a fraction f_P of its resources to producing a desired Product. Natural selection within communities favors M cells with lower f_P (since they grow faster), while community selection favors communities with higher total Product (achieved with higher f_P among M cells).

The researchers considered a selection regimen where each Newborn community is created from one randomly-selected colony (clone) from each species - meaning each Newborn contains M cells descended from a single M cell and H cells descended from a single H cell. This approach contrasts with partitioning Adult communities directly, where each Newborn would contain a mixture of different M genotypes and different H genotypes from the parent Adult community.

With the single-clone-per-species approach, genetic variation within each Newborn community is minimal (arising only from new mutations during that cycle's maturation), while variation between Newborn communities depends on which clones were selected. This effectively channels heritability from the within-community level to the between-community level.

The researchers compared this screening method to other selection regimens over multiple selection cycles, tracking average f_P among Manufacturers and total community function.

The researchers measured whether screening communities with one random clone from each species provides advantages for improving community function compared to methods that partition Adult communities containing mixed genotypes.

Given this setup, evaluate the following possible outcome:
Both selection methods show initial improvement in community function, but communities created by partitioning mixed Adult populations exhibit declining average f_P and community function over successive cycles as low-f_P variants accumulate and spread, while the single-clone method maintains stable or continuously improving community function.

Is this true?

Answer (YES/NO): NO